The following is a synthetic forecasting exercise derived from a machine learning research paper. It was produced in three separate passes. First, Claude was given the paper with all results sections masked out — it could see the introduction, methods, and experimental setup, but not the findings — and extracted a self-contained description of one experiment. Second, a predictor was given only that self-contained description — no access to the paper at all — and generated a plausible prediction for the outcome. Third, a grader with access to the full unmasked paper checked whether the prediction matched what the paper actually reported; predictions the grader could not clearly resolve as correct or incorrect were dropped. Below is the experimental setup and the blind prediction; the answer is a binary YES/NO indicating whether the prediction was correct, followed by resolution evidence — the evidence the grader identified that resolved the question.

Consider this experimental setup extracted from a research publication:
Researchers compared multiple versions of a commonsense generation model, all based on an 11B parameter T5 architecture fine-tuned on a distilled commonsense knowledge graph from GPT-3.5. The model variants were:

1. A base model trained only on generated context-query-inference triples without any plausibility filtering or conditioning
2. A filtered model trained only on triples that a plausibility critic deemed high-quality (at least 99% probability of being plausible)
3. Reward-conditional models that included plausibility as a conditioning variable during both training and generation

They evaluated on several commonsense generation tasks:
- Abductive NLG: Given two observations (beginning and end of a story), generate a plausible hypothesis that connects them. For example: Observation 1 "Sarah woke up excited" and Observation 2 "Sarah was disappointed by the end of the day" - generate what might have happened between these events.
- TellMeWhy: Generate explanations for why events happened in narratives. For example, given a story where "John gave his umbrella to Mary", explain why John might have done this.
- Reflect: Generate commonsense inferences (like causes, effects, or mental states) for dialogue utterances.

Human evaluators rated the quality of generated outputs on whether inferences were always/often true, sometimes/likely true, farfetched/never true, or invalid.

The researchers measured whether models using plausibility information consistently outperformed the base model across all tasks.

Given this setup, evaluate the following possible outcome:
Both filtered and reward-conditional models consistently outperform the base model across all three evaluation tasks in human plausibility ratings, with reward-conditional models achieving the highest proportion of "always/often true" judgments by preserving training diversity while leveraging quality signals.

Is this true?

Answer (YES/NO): NO